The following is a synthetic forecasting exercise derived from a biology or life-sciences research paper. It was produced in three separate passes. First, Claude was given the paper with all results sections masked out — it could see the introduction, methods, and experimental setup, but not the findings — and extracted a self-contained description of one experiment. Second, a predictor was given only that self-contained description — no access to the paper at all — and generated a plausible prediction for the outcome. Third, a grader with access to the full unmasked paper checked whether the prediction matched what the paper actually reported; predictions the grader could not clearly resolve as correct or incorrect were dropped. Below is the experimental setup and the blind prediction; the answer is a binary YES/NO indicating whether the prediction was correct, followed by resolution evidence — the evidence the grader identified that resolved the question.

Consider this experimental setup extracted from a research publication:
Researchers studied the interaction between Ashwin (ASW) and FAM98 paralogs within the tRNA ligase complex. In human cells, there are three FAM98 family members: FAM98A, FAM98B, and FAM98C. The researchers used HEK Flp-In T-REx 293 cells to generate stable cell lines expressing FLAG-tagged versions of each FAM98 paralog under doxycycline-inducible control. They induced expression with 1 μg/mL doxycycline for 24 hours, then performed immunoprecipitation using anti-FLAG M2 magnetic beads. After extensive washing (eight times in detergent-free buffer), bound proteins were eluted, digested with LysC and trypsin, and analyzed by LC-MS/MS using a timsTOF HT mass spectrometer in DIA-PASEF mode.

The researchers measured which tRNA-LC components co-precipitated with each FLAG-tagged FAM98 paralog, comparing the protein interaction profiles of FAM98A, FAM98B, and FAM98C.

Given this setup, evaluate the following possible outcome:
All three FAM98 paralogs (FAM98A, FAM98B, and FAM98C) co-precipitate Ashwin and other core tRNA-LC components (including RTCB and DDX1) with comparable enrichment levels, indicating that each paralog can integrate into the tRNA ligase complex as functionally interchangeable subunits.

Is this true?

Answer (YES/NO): NO